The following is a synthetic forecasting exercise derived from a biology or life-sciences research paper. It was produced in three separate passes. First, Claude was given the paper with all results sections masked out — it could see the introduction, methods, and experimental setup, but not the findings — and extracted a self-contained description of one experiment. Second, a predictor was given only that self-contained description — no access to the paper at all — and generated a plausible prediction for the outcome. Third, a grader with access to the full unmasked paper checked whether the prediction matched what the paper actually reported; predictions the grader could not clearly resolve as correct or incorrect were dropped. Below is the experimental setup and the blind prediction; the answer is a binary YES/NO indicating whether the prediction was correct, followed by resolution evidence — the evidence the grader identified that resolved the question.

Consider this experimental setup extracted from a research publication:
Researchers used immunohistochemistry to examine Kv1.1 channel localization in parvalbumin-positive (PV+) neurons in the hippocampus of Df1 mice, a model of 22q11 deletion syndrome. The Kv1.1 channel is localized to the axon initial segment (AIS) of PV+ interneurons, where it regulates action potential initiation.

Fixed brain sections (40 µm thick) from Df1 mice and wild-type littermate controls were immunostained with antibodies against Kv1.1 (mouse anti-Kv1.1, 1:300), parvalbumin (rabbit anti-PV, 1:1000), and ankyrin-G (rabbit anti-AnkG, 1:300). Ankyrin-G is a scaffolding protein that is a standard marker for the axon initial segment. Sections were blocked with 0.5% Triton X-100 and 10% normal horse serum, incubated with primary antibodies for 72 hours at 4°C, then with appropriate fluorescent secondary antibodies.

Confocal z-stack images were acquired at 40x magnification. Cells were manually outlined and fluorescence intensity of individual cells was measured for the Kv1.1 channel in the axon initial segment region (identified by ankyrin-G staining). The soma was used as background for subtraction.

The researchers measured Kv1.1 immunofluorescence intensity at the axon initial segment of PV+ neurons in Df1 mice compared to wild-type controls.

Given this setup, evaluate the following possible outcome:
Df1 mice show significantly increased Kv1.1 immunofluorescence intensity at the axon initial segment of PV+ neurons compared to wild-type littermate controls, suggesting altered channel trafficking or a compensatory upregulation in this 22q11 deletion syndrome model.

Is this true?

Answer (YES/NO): NO